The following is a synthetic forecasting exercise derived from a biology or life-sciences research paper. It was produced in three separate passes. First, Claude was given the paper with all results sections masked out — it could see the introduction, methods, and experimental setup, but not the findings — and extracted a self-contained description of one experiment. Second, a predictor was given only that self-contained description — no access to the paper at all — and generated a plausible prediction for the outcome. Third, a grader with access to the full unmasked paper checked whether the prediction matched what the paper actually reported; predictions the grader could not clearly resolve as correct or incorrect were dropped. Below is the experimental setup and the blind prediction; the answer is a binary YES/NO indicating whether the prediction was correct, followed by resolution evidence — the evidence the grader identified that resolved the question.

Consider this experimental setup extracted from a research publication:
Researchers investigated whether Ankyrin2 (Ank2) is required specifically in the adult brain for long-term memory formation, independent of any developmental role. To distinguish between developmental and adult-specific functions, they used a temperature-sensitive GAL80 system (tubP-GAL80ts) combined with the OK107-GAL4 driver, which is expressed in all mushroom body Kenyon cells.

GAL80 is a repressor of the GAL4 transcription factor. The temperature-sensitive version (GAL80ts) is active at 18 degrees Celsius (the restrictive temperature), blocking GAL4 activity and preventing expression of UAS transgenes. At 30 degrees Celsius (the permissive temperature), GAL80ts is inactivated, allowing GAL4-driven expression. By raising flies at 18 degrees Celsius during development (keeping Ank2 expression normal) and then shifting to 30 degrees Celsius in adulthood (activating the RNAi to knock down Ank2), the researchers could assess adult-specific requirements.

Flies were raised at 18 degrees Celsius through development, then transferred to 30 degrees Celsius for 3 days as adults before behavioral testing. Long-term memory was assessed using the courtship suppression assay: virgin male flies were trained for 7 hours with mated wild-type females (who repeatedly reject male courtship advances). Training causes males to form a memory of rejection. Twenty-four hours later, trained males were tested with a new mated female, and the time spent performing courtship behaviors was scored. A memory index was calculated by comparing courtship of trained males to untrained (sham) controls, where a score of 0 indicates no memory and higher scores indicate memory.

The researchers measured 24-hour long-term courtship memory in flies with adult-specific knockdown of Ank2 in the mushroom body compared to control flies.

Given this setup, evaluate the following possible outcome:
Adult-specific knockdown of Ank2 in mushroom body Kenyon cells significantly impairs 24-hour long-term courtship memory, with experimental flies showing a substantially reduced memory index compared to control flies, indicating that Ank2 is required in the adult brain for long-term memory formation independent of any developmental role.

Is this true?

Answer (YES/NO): YES